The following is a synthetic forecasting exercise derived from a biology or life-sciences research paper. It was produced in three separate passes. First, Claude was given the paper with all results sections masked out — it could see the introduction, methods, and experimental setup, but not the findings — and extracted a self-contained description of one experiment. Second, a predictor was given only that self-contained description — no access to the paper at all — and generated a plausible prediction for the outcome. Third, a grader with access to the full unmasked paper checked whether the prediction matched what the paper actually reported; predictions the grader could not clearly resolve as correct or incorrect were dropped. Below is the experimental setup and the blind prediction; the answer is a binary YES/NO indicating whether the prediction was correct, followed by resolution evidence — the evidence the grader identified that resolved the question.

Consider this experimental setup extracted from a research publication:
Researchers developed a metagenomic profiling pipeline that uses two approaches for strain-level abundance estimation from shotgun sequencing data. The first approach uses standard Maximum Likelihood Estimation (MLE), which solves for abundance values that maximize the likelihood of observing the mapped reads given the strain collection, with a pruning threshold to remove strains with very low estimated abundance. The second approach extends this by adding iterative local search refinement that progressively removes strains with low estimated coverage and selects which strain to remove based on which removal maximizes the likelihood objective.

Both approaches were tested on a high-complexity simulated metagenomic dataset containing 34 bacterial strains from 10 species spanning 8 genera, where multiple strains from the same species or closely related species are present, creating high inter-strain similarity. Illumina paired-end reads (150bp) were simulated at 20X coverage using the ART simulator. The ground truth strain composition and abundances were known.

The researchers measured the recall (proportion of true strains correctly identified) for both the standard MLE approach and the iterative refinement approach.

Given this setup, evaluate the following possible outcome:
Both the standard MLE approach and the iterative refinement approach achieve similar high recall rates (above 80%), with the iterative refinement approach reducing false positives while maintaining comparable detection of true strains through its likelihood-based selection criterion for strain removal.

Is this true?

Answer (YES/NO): NO